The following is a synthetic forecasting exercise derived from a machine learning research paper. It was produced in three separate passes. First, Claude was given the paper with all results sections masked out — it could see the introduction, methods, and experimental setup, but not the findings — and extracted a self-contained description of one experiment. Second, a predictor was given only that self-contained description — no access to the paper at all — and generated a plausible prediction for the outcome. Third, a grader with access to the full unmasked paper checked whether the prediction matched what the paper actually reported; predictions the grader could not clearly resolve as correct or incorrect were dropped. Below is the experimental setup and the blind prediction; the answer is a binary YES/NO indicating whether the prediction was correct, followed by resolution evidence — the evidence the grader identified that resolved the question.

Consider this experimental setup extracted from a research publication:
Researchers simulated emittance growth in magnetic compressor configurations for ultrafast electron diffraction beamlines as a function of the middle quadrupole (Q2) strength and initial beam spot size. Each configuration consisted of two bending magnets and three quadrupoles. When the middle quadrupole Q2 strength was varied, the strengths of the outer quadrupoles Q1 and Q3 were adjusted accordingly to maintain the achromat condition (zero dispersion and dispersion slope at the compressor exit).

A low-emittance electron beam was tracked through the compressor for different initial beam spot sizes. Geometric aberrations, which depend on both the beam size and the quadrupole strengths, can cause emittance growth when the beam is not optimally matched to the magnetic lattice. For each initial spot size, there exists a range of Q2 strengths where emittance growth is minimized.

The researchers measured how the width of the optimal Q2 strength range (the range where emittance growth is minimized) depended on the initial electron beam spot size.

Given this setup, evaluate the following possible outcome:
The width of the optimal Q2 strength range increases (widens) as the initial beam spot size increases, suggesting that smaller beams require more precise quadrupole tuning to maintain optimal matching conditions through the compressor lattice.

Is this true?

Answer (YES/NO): NO